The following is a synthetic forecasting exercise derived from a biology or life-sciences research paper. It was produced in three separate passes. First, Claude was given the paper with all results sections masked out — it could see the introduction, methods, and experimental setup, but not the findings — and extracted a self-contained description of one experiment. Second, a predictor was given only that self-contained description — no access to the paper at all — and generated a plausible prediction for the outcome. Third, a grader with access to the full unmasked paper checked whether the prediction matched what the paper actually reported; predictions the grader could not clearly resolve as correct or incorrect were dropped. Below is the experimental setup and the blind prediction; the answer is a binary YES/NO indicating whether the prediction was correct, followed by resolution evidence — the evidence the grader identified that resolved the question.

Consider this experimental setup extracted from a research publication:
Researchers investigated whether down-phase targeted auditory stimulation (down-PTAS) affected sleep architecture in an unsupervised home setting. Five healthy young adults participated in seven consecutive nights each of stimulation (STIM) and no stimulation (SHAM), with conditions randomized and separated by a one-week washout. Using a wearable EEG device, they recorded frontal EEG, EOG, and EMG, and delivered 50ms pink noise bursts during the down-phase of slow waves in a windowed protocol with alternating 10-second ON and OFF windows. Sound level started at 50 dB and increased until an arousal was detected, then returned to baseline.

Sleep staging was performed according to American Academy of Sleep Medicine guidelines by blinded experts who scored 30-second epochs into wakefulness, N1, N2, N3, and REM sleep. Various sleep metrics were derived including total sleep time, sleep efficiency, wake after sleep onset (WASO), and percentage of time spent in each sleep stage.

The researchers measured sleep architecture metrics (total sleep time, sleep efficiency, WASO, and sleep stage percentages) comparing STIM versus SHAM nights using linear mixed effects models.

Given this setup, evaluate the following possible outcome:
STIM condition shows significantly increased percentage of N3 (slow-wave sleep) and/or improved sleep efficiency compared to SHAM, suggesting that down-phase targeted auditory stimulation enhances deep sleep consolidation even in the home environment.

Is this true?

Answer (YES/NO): NO